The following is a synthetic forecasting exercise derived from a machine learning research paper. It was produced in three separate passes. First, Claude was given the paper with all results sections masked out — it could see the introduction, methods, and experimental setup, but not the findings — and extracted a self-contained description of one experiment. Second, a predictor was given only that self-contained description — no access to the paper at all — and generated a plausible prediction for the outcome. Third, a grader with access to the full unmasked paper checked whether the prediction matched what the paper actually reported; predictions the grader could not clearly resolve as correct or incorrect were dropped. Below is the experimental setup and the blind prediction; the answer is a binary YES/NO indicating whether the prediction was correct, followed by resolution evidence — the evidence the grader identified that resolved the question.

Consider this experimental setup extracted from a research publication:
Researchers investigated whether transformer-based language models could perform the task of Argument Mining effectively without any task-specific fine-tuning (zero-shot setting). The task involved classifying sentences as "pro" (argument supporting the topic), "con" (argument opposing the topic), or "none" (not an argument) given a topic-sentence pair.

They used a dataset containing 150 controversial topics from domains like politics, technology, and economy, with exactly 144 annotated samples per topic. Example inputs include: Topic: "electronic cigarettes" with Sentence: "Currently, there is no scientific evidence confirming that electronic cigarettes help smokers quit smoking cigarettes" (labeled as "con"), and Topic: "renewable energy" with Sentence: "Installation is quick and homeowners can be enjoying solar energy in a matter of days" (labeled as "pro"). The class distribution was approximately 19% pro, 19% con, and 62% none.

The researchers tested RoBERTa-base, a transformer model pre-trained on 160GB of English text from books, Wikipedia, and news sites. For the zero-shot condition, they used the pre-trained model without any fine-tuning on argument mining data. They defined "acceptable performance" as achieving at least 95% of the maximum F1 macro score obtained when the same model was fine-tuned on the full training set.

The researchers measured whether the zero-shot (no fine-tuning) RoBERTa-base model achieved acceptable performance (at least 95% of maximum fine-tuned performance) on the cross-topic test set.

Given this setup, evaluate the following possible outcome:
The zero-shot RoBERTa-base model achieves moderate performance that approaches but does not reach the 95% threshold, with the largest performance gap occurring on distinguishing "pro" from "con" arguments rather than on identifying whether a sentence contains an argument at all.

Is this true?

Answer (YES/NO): NO